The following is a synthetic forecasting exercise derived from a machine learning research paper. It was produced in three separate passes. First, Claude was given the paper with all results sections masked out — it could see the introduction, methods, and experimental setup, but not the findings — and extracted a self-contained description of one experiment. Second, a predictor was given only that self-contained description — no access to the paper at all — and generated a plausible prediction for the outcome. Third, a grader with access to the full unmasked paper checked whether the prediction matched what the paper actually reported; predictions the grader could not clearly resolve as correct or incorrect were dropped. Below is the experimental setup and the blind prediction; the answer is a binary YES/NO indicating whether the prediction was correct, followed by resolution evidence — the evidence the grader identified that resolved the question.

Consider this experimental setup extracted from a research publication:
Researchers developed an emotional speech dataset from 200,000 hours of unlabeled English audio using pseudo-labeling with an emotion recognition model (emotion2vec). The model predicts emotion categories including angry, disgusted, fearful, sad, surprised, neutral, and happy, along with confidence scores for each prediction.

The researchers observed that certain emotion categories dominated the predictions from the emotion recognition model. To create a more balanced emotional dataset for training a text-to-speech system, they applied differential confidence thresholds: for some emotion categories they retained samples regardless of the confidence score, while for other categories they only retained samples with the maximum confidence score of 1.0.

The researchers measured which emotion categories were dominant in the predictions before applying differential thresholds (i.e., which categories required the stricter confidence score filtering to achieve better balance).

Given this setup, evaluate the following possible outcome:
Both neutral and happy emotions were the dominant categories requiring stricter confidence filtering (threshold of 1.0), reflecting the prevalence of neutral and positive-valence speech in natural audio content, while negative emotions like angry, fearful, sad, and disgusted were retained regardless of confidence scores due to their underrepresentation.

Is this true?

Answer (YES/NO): YES